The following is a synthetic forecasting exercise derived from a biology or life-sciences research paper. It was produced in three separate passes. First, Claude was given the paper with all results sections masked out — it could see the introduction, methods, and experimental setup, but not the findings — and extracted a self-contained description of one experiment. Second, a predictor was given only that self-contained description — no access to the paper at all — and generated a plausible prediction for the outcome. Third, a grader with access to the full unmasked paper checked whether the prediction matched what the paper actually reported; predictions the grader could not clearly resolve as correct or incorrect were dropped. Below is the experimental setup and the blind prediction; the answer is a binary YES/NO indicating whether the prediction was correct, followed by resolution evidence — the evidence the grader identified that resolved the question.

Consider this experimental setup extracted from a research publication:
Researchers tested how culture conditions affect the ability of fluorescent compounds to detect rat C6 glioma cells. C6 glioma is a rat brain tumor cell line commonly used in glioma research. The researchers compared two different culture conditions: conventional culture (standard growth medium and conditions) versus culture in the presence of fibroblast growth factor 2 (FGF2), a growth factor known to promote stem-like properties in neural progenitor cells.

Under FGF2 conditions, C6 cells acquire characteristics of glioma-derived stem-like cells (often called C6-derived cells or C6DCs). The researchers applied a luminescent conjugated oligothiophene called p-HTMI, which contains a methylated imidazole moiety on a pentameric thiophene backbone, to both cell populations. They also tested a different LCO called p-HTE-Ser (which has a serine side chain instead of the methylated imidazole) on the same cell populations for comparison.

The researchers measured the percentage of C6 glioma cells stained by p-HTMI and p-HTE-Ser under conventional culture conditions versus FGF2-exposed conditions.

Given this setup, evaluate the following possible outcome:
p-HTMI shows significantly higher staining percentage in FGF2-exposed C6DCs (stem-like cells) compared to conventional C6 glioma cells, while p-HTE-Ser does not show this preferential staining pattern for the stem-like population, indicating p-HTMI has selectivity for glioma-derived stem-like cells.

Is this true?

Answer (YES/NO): YES